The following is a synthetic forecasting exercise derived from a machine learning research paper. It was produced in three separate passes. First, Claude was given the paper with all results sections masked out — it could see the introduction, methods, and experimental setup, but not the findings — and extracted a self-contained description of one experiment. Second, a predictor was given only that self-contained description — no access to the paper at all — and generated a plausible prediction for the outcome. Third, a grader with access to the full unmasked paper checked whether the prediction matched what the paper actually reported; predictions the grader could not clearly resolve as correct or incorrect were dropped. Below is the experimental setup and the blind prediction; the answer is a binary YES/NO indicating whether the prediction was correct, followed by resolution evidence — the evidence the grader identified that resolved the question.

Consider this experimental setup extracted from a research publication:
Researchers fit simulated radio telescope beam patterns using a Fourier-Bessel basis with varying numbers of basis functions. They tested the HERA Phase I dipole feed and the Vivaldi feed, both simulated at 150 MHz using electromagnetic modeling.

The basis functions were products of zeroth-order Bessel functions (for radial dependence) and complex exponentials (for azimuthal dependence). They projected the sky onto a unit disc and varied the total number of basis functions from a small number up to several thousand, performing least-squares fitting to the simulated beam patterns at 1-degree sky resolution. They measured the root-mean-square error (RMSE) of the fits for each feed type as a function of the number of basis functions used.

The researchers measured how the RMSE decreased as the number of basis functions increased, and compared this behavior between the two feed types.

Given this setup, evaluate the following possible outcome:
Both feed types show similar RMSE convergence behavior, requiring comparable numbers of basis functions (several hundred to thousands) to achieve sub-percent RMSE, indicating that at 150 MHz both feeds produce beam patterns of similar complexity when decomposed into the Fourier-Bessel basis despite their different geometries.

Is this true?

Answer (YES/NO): NO